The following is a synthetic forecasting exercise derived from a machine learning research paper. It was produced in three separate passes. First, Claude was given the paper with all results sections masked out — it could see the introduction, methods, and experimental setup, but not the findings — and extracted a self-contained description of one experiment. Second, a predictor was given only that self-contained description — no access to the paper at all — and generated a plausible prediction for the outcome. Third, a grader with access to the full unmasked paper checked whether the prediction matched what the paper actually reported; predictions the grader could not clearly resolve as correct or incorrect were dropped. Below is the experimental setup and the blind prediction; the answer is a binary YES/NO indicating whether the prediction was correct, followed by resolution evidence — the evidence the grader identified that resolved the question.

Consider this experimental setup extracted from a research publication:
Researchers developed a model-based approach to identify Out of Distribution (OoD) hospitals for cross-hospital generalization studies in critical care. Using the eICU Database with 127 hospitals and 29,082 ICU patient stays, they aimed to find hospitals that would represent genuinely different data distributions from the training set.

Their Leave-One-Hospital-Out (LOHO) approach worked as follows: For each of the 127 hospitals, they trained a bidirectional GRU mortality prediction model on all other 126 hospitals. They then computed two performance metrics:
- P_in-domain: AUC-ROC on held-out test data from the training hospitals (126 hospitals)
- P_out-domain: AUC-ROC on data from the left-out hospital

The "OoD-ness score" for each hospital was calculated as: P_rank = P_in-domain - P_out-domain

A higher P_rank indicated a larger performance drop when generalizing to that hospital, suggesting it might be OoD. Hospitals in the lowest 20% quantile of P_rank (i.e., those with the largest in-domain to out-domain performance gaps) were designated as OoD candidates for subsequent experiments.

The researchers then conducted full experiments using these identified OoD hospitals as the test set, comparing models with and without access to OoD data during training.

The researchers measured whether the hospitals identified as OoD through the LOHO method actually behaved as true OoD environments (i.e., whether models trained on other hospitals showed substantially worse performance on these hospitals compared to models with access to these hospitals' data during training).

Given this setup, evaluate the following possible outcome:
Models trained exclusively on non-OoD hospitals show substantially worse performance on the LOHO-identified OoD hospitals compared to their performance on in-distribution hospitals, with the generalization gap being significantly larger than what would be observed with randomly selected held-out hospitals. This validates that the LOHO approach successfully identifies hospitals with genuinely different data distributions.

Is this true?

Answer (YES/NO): NO